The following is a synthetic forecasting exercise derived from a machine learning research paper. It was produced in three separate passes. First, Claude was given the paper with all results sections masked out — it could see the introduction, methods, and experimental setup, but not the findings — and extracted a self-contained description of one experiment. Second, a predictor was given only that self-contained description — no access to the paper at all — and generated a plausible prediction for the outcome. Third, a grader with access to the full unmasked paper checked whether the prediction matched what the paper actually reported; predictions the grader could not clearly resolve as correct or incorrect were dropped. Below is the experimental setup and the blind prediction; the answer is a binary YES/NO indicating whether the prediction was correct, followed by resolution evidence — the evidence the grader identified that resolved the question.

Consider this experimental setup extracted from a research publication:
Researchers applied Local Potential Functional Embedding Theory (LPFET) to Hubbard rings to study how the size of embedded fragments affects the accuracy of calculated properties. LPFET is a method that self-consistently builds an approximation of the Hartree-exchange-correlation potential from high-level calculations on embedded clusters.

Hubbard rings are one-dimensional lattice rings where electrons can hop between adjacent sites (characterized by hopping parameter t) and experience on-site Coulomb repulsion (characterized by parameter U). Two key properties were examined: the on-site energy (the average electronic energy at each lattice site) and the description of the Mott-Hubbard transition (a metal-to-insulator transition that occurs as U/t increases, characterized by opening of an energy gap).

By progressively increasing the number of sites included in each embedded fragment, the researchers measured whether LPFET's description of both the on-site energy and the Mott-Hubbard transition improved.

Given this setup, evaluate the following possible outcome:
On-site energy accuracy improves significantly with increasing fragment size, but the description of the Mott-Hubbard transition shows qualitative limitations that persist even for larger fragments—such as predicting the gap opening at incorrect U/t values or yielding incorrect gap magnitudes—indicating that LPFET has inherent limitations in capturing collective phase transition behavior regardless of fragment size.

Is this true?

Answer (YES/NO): YES